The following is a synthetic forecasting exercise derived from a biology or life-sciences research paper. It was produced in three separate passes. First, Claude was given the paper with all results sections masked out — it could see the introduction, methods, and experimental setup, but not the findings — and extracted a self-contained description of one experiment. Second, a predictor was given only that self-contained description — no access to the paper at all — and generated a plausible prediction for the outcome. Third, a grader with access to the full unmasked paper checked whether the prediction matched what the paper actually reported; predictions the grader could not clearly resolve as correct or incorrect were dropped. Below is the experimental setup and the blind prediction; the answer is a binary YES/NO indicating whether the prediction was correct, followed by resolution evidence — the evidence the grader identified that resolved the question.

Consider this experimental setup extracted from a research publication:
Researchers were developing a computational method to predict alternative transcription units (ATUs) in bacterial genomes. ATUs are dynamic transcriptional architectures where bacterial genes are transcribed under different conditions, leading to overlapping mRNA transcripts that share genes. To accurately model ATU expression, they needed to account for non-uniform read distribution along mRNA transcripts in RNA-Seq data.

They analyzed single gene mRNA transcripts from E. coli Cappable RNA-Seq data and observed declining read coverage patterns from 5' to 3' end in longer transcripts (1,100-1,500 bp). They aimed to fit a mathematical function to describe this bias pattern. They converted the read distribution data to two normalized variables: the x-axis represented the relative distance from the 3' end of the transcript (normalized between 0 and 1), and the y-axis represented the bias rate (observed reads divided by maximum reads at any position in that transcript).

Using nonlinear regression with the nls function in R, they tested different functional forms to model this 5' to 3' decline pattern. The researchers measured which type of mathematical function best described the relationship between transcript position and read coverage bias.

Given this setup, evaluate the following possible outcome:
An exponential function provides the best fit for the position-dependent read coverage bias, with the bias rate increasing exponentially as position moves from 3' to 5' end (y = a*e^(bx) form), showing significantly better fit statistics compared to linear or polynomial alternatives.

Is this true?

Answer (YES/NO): NO